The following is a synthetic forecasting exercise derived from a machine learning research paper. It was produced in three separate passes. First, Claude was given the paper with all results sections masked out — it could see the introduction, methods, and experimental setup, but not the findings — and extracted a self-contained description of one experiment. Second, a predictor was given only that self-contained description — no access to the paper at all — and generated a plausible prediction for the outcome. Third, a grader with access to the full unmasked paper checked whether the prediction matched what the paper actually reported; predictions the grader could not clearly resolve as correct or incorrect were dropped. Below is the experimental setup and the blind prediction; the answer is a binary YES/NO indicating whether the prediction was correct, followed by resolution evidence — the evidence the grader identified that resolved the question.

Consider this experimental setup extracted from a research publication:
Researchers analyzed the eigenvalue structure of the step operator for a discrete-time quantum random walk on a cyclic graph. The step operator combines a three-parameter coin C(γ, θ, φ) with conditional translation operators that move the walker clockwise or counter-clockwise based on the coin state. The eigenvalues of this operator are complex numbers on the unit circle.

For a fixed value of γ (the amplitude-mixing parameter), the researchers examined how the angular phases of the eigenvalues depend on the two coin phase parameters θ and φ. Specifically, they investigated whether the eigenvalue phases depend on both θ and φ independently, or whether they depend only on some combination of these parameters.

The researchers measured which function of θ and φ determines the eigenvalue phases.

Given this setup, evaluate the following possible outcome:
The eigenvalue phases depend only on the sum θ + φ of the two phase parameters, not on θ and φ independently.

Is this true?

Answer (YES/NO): YES